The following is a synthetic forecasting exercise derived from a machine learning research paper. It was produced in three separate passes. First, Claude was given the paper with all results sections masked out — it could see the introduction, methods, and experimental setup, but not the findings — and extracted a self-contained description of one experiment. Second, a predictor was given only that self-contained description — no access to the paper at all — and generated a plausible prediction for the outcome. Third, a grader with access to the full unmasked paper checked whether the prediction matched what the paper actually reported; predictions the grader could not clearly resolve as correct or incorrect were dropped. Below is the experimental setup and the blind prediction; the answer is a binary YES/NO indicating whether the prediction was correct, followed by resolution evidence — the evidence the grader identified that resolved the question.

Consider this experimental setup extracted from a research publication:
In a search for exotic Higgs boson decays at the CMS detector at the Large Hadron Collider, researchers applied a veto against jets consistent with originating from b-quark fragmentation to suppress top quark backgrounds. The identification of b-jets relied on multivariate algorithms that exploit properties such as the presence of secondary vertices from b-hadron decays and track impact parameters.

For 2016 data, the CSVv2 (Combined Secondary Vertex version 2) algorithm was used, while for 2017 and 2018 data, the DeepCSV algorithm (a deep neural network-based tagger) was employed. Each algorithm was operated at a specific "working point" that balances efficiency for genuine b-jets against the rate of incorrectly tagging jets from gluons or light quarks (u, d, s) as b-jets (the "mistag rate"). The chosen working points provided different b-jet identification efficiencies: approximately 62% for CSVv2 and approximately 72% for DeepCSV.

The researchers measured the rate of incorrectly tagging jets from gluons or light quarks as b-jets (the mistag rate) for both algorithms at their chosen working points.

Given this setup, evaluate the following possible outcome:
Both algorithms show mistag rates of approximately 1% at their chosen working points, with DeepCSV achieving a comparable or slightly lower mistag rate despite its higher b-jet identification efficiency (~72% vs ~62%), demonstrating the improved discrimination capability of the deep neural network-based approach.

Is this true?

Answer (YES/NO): YES